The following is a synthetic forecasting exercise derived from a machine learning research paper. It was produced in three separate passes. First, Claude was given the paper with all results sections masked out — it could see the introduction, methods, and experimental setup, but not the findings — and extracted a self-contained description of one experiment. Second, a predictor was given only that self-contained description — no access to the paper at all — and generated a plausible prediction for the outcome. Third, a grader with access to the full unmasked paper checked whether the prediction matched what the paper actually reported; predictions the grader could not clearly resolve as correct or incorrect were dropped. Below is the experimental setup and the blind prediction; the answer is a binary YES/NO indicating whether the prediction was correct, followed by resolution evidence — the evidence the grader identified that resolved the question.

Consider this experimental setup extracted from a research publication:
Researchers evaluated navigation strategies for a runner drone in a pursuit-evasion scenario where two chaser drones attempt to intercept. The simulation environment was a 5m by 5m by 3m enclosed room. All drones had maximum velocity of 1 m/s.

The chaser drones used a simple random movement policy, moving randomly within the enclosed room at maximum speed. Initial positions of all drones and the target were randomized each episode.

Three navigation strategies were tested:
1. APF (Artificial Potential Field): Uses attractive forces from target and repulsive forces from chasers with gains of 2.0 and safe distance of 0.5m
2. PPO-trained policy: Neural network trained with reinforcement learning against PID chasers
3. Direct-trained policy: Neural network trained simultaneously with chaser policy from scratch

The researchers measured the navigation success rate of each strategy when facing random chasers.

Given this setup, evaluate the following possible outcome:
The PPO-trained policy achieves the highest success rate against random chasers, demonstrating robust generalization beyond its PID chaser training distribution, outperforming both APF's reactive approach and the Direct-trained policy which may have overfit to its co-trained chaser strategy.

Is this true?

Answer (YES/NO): NO